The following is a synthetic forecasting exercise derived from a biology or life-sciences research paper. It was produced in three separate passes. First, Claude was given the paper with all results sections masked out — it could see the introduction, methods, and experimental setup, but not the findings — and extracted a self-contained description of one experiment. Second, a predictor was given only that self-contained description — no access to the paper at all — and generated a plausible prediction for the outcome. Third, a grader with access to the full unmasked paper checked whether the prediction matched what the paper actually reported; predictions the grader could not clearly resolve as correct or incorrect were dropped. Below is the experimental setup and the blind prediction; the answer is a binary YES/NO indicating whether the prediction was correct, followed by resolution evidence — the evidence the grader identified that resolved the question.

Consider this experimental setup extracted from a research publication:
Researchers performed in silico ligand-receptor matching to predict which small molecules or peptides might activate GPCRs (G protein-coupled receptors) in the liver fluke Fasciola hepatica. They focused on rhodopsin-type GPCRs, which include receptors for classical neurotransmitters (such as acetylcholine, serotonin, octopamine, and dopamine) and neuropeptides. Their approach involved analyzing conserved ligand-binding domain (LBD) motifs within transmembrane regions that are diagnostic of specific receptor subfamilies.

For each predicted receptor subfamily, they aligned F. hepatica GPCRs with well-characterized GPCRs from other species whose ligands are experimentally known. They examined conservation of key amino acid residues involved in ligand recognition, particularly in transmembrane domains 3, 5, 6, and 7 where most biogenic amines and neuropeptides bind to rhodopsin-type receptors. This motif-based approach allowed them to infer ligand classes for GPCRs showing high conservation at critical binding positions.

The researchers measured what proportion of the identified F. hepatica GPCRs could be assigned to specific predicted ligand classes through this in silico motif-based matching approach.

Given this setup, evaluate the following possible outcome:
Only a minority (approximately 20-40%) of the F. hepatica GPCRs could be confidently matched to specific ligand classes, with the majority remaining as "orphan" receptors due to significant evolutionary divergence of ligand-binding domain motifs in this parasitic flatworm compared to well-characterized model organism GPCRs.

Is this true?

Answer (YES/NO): NO